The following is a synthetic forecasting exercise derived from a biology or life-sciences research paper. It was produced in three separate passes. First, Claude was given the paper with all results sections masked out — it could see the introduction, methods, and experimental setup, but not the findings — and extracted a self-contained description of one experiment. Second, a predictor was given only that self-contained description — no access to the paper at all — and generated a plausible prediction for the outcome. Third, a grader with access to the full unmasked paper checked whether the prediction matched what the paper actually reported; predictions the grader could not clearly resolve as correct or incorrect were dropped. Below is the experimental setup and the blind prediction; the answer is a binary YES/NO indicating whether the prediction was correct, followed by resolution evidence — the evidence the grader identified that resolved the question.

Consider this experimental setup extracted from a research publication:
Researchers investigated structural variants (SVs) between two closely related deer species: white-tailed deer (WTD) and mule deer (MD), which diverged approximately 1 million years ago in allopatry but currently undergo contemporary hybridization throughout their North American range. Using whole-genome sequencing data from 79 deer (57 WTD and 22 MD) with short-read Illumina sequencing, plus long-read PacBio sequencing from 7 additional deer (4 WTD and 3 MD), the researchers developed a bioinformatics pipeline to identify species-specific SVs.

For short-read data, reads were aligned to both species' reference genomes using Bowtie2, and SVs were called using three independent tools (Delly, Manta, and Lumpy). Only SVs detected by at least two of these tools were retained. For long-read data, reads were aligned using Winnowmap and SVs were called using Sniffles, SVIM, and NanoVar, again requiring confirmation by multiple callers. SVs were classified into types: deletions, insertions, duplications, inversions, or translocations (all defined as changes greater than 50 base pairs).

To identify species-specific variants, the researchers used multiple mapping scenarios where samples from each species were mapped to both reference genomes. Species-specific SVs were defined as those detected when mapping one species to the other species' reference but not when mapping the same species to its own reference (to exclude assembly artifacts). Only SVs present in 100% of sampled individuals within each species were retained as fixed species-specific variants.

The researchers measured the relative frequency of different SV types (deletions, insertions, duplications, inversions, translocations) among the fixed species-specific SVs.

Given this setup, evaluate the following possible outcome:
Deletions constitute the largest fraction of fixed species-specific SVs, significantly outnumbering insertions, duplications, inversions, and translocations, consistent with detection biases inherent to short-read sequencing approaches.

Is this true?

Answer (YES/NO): NO